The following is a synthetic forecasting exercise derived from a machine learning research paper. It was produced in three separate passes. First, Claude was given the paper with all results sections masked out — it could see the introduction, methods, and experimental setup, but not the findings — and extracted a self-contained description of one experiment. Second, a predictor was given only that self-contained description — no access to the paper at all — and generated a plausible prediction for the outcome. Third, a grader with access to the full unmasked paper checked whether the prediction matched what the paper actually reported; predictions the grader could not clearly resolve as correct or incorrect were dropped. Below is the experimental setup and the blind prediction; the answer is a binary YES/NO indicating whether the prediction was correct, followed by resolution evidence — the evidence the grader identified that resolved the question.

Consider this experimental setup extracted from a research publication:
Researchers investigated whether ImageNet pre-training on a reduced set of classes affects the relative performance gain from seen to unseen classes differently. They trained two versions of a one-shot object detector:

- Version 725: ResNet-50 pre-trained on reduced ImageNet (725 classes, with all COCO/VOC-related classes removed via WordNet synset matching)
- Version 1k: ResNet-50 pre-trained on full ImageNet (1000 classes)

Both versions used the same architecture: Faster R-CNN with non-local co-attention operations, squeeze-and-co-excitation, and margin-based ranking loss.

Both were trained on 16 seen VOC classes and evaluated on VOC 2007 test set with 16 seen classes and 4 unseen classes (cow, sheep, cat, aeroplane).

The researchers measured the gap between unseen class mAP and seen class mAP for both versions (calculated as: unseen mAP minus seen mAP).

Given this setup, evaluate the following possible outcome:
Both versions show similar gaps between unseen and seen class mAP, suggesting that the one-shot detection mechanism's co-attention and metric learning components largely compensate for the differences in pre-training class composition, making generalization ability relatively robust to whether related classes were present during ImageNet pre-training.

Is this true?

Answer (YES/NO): YES